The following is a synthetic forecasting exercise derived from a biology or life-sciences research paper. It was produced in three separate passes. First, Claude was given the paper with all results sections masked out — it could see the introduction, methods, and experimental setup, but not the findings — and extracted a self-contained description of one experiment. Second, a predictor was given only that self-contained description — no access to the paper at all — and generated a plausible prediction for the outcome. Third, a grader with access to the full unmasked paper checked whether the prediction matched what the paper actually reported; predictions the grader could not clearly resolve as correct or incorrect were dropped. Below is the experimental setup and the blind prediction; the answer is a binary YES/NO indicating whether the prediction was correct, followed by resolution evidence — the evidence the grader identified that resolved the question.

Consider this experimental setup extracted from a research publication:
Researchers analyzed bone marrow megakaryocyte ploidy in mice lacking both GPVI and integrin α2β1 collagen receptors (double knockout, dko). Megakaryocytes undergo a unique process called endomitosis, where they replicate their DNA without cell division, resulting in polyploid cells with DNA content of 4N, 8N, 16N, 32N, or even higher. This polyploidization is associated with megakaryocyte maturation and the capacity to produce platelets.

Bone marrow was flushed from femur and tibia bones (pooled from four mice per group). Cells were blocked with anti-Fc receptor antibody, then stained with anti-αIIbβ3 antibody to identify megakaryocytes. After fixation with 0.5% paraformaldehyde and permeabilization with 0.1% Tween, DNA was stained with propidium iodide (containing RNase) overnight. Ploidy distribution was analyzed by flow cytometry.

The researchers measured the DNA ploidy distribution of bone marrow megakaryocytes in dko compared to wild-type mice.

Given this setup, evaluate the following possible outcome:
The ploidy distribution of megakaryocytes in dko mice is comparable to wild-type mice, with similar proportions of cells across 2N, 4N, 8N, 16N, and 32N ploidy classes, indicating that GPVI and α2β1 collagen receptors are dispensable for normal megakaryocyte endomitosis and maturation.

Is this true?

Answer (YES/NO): YES